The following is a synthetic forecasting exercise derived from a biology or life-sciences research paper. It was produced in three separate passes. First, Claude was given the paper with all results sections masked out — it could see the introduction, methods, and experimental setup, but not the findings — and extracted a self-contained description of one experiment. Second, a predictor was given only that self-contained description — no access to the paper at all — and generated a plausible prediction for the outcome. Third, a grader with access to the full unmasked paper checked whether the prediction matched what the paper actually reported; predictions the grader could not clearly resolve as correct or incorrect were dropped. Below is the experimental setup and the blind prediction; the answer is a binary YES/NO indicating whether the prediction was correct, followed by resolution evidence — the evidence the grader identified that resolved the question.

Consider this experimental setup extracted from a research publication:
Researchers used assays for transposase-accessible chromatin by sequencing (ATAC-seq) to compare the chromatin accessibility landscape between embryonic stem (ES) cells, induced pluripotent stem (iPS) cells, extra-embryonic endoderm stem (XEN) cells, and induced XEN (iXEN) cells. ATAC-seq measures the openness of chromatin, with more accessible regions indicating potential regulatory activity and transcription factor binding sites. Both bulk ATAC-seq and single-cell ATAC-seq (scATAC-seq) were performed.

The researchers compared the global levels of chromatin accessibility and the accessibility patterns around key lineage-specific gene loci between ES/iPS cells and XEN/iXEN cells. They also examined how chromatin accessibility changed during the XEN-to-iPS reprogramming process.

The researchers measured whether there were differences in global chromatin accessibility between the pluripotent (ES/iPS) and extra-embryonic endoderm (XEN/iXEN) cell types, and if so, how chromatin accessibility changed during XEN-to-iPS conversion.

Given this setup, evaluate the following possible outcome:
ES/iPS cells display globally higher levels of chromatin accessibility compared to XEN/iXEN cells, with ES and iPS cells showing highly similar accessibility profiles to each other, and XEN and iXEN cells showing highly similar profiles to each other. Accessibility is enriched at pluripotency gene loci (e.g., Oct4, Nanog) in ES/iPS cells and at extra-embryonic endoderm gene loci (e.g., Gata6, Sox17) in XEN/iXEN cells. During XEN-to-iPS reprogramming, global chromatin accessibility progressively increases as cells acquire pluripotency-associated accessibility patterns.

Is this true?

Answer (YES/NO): NO